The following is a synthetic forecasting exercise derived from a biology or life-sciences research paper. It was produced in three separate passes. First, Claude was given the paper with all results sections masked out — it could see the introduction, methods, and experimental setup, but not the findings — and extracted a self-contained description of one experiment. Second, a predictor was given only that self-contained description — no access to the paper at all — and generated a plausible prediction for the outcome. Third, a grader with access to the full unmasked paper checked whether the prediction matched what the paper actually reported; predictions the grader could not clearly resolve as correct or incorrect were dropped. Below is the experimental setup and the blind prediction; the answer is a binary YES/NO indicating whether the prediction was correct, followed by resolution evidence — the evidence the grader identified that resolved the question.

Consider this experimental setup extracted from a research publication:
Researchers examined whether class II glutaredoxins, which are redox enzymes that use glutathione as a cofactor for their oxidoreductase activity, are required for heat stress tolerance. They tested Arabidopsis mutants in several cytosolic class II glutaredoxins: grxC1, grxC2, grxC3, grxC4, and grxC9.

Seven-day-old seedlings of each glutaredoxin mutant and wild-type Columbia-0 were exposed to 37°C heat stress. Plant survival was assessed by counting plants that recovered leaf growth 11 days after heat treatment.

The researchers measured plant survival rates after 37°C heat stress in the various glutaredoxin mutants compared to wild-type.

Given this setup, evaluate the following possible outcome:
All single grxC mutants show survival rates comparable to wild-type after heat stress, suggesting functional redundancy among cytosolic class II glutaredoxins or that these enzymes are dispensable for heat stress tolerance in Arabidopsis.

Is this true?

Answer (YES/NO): YES